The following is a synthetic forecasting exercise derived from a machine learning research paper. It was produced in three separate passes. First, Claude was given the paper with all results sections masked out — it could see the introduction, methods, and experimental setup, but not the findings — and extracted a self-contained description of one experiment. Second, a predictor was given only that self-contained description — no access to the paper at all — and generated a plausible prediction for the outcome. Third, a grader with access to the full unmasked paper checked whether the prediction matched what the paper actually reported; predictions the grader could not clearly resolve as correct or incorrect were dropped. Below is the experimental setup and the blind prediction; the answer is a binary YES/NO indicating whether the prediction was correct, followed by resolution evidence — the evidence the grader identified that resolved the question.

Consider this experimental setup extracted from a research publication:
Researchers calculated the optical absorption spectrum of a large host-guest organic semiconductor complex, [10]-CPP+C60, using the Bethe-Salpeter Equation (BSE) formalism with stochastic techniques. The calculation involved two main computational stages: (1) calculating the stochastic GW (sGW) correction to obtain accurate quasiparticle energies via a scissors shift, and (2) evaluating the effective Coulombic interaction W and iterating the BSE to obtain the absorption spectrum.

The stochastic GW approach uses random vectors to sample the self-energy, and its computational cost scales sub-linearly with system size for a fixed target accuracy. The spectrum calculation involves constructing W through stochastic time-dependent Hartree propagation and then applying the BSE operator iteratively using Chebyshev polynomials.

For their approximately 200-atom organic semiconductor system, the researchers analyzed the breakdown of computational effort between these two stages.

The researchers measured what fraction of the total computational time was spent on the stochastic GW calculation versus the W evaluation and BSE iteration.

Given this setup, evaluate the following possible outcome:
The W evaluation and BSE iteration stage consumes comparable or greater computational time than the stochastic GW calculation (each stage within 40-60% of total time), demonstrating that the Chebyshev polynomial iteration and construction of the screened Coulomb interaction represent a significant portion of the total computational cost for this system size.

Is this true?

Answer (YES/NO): NO